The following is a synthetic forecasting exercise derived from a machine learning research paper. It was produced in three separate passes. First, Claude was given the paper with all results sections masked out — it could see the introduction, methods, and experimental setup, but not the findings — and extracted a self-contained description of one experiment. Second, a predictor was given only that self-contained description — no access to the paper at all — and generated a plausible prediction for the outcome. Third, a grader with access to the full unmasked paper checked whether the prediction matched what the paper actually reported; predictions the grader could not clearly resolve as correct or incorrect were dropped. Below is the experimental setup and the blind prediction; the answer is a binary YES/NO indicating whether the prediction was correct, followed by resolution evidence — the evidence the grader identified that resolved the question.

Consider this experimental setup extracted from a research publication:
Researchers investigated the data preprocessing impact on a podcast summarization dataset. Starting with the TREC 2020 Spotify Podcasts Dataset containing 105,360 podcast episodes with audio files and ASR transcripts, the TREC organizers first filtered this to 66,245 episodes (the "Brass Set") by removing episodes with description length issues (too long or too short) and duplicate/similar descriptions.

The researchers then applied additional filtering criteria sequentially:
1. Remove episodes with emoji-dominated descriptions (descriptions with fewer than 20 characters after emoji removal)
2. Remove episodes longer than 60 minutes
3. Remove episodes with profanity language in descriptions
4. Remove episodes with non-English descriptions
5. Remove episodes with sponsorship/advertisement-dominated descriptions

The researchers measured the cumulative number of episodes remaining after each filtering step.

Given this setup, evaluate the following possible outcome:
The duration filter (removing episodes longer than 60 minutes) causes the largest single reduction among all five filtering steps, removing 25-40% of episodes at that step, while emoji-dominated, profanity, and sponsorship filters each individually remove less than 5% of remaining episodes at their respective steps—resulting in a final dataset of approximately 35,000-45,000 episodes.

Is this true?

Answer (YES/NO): NO